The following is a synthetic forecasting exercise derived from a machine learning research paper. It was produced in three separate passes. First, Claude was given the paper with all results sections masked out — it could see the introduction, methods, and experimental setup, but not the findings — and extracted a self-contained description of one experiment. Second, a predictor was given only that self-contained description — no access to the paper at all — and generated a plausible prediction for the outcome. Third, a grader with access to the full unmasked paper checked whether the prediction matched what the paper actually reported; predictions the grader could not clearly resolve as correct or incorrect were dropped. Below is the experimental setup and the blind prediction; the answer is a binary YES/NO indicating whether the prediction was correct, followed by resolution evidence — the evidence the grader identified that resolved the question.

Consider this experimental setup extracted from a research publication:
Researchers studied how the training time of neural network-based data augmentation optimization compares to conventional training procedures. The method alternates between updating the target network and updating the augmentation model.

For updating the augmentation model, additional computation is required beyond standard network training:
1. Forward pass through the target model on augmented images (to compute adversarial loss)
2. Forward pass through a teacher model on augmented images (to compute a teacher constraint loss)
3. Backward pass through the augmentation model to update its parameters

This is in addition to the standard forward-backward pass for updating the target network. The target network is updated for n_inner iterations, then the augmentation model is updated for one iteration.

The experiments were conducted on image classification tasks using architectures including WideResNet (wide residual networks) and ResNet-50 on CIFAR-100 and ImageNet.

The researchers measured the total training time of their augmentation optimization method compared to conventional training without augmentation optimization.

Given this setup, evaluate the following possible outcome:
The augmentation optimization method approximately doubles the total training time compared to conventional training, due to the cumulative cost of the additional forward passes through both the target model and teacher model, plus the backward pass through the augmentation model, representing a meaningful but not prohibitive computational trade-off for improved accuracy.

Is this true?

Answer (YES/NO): NO